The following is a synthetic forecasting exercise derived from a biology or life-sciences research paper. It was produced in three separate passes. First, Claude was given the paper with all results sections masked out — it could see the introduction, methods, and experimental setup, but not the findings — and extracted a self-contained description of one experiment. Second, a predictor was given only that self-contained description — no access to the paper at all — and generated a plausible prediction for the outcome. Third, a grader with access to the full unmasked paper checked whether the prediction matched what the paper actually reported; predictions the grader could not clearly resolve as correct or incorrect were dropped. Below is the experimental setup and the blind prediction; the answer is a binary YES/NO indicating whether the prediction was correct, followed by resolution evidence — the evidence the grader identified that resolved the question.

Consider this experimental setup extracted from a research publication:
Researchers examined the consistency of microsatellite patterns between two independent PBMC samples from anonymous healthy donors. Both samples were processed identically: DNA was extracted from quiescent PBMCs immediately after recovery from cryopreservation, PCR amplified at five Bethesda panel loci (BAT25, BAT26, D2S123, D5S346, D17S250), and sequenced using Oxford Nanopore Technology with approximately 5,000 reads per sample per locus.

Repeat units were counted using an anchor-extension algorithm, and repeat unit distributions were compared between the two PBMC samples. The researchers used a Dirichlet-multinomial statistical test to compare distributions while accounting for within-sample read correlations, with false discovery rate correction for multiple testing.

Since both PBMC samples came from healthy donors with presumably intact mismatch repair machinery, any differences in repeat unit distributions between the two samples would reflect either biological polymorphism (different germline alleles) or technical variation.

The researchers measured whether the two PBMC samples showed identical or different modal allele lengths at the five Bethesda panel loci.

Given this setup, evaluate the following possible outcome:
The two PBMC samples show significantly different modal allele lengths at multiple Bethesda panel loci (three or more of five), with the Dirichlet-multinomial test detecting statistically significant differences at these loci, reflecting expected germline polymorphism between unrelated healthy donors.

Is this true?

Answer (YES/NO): NO